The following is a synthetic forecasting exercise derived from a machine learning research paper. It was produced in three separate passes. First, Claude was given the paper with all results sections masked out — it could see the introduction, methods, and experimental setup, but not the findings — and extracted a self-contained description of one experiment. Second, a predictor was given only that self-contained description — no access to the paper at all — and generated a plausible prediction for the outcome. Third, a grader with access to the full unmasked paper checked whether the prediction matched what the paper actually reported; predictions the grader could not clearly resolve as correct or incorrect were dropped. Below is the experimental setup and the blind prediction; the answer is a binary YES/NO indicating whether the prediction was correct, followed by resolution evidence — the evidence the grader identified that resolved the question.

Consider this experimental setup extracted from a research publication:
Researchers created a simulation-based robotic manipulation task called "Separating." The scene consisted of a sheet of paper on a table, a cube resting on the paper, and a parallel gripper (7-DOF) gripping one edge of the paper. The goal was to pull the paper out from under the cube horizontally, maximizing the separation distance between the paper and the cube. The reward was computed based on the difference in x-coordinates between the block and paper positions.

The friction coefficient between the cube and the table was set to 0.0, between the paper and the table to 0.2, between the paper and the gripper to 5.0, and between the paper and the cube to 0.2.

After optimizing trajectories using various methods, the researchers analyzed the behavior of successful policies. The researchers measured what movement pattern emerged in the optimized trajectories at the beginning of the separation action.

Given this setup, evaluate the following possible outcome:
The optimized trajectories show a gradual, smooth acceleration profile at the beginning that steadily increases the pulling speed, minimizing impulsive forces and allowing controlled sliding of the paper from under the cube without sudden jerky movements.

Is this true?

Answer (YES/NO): NO